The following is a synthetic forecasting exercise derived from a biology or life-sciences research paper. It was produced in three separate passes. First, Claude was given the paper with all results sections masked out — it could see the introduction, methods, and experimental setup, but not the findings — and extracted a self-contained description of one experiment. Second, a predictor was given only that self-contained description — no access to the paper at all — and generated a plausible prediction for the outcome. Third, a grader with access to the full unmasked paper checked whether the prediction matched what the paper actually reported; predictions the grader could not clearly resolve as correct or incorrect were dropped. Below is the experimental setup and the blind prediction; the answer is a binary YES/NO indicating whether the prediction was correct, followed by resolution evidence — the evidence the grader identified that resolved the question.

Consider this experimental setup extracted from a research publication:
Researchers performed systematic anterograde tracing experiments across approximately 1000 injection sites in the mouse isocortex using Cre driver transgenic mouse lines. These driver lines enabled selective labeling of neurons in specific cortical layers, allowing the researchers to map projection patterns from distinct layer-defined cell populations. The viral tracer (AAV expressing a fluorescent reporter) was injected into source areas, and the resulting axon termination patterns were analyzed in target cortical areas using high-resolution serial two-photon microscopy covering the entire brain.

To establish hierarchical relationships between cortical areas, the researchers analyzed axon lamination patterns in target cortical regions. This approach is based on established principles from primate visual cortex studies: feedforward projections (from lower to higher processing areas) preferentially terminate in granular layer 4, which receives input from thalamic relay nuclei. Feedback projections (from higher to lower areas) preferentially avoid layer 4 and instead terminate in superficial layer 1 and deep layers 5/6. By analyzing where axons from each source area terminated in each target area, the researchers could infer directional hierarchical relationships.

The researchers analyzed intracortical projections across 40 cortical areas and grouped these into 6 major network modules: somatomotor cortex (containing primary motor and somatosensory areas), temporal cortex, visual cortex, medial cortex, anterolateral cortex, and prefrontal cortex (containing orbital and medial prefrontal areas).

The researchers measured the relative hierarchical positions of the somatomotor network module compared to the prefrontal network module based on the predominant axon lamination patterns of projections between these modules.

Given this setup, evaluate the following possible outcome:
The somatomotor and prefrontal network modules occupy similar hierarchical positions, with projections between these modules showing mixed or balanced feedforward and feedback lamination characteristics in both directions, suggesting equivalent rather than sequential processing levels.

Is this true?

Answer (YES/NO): NO